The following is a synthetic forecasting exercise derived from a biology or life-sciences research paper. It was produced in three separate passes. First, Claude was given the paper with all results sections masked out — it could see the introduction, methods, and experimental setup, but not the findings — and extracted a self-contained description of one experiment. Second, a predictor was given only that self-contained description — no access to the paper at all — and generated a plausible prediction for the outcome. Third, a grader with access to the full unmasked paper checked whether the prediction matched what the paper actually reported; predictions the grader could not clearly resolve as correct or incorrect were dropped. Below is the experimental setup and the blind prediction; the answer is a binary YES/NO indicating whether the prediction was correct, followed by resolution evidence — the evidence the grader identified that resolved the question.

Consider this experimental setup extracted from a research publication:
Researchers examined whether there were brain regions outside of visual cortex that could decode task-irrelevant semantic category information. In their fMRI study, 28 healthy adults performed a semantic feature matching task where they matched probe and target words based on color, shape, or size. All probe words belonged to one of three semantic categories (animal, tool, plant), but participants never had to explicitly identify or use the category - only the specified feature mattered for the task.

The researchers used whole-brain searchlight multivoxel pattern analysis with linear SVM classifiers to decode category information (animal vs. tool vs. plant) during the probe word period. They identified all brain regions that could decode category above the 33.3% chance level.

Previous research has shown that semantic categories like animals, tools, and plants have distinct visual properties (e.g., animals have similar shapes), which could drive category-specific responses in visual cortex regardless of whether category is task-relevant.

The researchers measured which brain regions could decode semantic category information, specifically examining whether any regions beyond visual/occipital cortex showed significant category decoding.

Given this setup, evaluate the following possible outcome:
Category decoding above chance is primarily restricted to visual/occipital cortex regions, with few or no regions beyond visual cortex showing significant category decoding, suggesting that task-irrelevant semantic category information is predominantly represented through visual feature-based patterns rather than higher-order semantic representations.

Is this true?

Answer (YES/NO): YES